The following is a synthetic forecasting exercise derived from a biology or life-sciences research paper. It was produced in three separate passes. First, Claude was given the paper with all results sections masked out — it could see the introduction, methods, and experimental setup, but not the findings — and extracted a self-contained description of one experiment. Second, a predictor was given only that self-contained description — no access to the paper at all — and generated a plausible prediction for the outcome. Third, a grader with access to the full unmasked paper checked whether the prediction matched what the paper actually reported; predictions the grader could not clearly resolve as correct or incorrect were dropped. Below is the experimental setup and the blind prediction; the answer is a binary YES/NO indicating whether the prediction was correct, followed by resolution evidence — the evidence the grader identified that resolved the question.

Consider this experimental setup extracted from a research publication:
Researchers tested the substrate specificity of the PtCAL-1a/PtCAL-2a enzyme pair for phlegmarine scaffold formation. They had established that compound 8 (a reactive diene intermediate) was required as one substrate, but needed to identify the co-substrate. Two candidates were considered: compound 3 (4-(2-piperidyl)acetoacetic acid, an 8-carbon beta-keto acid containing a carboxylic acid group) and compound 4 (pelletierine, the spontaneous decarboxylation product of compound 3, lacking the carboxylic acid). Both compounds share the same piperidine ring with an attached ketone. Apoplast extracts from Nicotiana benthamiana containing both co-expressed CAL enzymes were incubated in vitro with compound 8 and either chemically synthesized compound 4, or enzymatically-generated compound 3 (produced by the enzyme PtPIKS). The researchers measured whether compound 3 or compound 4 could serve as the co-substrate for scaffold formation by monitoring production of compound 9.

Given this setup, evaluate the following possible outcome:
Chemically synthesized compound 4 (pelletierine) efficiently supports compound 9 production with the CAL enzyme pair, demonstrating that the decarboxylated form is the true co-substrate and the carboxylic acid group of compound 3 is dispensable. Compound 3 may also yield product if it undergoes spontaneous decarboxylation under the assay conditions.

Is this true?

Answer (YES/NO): NO